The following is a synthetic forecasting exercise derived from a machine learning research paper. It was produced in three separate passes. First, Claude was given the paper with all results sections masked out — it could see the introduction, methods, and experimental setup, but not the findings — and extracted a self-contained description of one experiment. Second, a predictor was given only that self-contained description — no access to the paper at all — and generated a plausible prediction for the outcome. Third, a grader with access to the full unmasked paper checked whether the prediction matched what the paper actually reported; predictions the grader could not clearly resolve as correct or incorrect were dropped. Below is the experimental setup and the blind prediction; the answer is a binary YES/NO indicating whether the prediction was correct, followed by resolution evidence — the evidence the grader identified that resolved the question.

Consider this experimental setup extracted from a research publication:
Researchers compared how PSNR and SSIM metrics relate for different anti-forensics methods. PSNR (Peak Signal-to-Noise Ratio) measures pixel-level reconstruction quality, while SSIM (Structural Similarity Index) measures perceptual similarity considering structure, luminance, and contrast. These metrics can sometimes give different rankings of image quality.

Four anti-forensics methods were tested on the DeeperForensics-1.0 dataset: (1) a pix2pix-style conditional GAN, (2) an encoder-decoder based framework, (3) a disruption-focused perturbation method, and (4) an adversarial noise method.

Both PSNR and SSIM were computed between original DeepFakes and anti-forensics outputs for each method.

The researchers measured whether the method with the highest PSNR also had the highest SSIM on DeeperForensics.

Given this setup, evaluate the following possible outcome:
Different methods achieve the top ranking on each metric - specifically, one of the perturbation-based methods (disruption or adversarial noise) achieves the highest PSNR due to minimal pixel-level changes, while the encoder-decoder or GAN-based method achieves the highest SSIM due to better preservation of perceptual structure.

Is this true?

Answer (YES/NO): YES